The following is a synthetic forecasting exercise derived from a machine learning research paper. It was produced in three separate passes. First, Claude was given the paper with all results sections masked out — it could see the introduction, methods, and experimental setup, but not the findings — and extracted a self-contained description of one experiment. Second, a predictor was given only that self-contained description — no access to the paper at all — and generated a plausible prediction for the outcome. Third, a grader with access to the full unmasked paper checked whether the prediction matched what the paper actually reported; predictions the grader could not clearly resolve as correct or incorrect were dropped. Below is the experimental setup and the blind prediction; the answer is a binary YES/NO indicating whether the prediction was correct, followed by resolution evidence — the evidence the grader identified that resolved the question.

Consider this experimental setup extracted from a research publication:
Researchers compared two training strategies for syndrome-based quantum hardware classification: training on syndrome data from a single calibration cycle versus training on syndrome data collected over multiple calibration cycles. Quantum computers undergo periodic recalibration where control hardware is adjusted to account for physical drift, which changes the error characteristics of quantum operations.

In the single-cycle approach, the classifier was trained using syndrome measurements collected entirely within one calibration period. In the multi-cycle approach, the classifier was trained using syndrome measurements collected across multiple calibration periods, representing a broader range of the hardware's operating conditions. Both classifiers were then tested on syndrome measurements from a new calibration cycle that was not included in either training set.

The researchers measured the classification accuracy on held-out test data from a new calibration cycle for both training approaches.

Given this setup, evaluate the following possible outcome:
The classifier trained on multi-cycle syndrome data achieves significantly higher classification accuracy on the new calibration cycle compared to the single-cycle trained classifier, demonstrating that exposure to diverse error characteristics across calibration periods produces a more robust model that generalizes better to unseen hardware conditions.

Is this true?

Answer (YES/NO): YES